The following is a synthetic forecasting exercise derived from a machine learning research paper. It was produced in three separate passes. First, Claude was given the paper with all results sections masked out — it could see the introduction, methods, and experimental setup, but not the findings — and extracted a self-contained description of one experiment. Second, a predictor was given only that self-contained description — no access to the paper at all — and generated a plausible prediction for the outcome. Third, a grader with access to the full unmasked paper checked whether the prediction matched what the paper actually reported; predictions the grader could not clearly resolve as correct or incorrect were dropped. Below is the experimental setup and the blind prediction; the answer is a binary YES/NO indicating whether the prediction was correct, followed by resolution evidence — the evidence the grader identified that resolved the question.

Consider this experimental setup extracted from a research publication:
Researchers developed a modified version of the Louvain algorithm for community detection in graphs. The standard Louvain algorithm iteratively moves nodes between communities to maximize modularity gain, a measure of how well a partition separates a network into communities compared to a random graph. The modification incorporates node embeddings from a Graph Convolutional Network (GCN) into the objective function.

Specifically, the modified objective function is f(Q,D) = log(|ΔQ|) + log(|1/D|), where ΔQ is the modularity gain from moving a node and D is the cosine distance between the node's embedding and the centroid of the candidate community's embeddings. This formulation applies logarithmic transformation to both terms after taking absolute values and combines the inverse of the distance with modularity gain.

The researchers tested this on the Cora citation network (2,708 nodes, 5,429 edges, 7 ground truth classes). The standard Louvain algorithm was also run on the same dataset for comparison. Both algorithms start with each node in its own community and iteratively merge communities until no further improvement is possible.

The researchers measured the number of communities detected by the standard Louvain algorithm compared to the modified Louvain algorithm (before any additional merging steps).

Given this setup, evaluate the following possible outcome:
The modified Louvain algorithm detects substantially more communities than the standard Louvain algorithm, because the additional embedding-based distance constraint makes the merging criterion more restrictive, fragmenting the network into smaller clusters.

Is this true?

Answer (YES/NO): NO